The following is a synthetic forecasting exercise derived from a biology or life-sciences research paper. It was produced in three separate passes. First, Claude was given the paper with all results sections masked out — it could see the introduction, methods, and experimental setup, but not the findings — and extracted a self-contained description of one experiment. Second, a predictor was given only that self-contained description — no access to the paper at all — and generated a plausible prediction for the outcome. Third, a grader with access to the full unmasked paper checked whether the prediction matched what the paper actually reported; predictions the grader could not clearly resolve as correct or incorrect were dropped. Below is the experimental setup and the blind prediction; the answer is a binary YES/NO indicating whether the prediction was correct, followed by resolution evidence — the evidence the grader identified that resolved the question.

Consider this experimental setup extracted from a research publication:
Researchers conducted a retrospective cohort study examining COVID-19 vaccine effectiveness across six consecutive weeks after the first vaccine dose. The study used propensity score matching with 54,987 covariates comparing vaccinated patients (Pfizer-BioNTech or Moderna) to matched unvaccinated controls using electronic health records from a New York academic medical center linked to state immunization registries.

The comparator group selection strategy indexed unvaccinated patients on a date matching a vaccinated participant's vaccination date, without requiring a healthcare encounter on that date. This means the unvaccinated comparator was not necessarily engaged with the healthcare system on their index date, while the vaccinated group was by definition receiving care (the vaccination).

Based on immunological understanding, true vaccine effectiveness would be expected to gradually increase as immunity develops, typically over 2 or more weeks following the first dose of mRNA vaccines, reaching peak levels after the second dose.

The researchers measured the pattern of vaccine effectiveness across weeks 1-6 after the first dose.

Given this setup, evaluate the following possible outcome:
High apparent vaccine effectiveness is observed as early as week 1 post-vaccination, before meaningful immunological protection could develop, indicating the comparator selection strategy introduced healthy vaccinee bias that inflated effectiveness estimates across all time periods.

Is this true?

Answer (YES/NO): NO